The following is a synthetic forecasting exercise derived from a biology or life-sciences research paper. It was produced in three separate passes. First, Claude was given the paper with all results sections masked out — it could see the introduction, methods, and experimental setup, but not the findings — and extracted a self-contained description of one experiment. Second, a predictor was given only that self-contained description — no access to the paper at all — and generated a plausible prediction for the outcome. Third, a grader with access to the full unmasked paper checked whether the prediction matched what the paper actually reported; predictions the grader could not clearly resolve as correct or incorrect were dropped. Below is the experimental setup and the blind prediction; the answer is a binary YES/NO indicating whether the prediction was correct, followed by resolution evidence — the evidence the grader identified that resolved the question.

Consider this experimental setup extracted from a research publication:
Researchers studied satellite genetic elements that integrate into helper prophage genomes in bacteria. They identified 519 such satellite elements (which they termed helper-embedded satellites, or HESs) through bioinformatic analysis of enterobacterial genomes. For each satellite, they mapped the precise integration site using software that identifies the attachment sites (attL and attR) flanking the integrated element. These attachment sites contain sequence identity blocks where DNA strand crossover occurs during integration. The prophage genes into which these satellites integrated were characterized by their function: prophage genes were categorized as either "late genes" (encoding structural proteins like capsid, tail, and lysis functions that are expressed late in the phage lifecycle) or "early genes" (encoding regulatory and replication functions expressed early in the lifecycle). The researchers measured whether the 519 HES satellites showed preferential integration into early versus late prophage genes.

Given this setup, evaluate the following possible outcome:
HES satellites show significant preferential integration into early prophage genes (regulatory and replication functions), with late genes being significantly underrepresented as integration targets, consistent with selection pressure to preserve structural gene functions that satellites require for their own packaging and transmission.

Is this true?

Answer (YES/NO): NO